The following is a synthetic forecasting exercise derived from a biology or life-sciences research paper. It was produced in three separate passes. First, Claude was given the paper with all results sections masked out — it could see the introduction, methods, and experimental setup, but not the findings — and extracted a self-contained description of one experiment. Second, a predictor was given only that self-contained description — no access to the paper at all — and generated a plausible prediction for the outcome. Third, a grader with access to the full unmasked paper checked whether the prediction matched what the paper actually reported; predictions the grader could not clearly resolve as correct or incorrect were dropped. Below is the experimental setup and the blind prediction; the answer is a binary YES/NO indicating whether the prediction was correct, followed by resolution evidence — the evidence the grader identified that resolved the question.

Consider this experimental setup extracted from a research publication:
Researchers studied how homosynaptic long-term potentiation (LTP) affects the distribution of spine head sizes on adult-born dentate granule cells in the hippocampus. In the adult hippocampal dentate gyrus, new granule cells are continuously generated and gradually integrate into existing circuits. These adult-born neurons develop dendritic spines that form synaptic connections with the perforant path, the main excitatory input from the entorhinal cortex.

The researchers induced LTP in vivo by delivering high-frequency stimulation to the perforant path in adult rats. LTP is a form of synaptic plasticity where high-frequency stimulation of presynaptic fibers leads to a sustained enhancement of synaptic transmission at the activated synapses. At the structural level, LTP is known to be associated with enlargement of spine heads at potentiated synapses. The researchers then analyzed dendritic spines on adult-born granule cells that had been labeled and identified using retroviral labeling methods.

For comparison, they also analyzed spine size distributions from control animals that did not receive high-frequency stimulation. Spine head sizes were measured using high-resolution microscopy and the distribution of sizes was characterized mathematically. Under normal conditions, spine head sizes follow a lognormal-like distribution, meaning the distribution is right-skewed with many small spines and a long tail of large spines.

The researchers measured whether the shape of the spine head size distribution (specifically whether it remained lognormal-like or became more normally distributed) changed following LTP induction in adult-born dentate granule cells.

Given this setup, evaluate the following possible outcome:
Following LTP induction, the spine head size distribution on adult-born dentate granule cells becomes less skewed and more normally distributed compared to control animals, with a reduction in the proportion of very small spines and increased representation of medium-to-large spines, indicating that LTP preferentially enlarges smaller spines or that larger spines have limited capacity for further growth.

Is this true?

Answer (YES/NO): NO